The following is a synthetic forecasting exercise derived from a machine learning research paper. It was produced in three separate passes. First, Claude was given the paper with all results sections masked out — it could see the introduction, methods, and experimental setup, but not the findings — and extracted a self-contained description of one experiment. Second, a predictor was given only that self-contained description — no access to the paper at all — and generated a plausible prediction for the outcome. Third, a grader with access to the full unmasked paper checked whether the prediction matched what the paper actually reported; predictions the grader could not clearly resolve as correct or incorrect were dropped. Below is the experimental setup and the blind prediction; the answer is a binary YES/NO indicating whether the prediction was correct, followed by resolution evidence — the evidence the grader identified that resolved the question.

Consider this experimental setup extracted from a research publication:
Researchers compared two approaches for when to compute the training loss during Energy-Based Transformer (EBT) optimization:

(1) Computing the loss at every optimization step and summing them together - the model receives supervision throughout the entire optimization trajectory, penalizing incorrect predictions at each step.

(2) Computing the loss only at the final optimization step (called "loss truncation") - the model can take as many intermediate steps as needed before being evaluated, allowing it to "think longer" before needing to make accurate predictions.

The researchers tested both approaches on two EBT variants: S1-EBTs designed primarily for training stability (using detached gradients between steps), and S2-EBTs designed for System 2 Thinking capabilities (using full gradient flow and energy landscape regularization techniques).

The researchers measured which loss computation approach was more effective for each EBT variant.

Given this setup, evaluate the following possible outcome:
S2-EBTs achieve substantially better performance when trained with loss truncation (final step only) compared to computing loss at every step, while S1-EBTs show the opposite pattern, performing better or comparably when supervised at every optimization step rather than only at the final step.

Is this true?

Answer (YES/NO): YES